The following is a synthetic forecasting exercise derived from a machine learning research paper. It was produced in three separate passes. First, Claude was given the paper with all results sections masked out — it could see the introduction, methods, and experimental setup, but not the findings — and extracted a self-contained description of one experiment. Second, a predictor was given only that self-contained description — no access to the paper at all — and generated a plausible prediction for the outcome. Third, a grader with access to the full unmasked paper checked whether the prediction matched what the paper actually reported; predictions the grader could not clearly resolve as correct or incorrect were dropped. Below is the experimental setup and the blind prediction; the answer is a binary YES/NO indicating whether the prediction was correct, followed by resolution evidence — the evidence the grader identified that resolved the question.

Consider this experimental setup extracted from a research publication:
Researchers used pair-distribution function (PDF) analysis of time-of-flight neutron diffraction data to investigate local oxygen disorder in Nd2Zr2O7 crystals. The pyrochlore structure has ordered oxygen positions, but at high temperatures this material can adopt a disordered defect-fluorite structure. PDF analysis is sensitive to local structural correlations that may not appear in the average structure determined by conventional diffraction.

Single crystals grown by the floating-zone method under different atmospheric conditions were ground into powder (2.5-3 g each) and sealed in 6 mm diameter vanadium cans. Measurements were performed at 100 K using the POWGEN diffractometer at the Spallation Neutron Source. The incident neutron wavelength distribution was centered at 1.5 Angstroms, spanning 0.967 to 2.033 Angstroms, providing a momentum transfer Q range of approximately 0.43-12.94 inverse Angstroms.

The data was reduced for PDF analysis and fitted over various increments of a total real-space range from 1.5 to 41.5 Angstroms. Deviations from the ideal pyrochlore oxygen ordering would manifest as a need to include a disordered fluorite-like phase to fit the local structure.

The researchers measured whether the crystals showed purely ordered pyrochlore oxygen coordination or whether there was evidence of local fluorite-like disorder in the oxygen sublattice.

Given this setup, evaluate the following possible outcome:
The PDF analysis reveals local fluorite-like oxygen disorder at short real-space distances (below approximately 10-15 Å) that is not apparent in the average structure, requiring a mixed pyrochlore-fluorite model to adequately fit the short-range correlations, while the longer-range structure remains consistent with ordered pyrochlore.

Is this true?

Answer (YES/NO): YES